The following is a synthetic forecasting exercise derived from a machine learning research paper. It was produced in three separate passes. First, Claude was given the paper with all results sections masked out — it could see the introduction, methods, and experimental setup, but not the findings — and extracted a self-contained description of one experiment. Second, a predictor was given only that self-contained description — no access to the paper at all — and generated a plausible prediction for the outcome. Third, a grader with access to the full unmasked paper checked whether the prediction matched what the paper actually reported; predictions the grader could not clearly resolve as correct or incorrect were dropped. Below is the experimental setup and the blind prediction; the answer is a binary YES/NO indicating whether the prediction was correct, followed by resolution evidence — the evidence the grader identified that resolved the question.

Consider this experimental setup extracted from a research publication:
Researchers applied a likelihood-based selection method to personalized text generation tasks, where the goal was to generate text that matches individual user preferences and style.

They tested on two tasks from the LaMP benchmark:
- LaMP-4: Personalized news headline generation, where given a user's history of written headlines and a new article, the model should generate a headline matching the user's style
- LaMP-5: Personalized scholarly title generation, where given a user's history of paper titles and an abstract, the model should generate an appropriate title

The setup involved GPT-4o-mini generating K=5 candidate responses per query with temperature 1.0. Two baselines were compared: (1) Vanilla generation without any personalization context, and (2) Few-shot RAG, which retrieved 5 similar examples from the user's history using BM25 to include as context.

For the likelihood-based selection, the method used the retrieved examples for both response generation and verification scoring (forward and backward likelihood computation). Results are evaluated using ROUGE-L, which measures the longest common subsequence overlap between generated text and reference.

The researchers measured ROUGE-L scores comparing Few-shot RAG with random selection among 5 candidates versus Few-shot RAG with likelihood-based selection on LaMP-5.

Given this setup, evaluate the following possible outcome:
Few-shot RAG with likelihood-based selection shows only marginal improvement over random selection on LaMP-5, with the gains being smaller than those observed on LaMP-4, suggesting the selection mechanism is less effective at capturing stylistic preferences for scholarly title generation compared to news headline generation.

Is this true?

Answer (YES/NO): NO